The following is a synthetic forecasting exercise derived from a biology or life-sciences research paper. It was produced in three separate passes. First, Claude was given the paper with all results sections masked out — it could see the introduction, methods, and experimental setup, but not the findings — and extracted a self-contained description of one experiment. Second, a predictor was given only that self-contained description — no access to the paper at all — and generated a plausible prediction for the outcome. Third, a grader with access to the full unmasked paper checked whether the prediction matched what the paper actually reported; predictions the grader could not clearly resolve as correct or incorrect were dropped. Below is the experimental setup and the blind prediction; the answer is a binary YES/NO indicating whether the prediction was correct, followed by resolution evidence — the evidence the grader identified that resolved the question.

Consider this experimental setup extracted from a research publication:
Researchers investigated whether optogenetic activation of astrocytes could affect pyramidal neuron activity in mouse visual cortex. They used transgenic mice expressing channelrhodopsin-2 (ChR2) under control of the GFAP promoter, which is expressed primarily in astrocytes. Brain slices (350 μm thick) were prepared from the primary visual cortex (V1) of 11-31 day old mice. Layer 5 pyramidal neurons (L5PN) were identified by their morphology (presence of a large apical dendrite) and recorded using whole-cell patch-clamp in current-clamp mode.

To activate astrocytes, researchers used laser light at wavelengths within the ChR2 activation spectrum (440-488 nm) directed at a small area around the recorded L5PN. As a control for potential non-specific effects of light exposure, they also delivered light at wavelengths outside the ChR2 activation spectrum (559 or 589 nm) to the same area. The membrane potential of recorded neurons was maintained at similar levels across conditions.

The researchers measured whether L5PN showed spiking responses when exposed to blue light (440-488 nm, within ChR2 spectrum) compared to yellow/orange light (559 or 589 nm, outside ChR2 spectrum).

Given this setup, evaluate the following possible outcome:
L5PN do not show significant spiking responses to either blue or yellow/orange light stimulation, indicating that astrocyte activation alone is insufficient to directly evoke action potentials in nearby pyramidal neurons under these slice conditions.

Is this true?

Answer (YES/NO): NO